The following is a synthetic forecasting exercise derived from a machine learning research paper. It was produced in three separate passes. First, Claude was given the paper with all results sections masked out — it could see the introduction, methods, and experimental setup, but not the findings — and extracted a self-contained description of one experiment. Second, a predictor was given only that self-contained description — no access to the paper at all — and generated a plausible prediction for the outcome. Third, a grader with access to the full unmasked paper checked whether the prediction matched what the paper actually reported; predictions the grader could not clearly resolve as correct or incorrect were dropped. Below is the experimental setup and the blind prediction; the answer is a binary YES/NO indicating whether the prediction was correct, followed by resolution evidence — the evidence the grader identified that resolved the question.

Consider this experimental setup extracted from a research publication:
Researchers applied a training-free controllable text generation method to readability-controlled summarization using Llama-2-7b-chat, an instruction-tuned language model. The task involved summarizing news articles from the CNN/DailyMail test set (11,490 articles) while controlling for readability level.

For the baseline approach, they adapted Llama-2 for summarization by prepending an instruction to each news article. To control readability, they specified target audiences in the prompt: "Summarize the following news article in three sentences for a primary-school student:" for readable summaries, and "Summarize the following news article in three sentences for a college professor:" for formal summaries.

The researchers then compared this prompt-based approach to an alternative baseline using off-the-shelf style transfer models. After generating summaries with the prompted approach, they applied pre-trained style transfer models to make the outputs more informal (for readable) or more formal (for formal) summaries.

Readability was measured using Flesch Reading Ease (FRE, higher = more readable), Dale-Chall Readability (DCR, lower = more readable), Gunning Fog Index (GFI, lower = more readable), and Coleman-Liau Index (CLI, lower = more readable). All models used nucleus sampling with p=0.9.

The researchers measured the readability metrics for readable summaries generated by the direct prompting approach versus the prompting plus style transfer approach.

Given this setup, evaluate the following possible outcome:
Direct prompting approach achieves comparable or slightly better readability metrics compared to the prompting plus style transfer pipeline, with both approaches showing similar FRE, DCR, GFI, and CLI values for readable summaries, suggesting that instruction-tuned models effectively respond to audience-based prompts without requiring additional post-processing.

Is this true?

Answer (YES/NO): NO